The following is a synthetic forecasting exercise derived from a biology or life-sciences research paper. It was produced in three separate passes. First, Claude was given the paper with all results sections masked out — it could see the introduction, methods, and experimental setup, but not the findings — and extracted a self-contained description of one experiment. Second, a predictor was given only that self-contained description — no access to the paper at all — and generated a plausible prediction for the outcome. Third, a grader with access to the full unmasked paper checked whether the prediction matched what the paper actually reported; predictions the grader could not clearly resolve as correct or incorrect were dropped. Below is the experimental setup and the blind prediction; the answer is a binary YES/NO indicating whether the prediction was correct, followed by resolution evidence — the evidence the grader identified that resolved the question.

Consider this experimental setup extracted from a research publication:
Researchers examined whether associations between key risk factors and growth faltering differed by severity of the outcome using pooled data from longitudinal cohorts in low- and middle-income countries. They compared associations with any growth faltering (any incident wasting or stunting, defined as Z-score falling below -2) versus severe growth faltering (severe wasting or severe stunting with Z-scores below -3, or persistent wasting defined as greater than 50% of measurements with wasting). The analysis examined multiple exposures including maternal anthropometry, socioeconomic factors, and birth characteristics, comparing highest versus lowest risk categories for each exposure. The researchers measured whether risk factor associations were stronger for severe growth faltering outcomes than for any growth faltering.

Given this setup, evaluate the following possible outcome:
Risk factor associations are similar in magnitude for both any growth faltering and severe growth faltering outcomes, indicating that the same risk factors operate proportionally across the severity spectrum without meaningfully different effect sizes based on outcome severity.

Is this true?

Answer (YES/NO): NO